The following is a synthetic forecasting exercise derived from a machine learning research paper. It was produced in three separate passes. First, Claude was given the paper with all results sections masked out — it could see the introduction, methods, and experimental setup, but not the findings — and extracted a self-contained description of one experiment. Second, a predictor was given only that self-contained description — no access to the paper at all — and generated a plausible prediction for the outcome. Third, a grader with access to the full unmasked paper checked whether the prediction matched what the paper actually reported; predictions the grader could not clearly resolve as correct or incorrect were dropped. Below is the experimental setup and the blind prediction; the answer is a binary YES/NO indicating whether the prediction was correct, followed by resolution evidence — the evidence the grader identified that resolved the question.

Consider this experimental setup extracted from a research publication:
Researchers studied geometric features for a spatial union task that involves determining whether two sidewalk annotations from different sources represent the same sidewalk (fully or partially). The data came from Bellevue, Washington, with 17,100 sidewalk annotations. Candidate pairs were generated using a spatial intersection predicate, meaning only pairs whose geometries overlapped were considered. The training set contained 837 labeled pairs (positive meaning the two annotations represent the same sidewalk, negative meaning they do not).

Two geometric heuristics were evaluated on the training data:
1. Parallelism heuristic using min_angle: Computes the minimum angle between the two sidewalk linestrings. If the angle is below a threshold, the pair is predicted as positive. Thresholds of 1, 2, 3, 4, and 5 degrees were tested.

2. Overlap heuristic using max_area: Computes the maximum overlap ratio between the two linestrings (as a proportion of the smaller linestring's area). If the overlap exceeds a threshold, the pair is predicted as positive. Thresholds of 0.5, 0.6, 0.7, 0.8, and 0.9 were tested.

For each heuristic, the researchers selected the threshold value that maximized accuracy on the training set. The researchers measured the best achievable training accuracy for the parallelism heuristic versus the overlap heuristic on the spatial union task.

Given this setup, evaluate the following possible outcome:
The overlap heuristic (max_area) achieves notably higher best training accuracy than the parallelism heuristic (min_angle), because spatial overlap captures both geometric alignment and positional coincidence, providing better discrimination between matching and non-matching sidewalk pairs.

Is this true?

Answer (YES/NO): YES